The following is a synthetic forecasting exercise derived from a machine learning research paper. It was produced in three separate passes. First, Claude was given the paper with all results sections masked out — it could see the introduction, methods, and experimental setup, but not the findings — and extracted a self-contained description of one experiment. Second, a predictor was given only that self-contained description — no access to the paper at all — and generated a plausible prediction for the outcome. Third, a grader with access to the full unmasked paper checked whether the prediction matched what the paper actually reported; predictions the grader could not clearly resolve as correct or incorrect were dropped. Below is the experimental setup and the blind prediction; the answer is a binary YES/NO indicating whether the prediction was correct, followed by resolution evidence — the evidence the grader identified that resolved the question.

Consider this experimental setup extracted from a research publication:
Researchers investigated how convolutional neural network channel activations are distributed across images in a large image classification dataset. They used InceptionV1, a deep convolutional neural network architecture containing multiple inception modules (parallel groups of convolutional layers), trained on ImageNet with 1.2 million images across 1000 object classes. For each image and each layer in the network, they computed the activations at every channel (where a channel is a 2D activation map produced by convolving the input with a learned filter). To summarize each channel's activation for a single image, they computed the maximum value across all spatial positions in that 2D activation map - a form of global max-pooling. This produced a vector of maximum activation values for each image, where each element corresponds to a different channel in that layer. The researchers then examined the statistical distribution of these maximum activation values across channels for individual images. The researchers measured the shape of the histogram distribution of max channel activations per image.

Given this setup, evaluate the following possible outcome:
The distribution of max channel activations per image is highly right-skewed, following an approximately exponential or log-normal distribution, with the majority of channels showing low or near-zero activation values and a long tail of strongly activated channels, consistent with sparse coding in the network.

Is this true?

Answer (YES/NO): NO